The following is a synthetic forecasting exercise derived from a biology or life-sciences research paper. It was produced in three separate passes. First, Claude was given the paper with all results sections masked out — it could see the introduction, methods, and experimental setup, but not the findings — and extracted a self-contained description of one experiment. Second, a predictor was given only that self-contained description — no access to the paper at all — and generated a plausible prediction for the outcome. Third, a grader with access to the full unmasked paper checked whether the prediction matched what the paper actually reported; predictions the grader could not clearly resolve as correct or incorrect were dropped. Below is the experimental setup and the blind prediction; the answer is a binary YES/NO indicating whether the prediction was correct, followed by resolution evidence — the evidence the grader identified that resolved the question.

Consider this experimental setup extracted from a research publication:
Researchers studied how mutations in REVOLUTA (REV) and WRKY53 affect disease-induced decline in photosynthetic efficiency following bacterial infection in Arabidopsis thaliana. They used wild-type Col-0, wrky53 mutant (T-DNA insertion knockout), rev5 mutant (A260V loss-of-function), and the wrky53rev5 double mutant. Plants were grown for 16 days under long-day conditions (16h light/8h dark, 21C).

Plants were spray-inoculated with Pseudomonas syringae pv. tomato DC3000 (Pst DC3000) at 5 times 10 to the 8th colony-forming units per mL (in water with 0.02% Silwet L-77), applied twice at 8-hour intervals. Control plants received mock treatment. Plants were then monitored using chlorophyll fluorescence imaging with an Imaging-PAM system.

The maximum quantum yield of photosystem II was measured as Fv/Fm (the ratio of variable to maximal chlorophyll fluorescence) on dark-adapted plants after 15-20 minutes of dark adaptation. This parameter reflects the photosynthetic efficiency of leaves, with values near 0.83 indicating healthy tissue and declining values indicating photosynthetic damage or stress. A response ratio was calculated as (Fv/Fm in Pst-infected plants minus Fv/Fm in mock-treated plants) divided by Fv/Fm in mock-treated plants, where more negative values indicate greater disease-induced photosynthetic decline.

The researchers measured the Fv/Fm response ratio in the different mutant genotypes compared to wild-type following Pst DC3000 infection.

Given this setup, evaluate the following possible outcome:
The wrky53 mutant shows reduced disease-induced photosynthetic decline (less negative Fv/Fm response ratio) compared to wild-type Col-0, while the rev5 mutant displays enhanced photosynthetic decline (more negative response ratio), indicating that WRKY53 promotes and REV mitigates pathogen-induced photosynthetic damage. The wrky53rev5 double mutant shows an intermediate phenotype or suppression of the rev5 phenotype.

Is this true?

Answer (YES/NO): NO